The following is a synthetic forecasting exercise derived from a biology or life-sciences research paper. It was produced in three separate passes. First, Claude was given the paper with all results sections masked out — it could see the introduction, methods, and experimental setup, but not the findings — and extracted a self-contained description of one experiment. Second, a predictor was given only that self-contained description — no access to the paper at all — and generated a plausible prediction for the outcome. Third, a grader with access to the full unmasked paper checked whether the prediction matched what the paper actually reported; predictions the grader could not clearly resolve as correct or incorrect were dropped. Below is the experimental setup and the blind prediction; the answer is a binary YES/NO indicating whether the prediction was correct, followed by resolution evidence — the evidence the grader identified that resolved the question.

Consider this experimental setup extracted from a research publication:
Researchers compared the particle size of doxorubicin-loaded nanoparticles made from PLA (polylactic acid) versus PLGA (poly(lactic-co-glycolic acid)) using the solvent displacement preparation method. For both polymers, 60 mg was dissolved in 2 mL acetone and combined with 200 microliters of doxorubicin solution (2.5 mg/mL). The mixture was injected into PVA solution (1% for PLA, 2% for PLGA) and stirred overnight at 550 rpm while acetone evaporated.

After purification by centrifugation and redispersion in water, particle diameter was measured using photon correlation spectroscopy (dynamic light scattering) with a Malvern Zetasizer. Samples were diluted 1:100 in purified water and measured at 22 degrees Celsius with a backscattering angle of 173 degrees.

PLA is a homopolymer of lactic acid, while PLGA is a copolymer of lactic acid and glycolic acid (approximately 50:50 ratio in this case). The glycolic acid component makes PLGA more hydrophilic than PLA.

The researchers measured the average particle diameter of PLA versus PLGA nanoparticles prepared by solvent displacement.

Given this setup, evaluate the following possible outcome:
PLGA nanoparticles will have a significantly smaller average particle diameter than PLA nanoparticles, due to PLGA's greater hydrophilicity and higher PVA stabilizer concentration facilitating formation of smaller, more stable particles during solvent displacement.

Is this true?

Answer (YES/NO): NO